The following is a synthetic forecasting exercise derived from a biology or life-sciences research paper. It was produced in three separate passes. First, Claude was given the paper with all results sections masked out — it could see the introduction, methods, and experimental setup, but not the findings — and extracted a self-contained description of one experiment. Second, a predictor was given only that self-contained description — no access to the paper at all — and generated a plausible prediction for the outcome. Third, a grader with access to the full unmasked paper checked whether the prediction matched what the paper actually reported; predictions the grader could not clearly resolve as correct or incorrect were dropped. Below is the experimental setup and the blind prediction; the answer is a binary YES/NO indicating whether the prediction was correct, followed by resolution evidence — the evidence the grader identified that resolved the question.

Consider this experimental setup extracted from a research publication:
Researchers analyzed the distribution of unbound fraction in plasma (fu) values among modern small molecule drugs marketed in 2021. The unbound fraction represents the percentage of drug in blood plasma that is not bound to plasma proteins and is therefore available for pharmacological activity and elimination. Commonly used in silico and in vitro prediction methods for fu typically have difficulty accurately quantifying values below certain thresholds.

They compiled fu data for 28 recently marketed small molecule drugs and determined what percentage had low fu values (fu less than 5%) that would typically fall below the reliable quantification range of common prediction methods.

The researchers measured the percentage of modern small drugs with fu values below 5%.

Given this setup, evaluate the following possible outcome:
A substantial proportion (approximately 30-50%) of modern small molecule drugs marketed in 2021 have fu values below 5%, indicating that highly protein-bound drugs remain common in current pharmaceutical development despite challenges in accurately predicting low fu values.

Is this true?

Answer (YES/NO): NO